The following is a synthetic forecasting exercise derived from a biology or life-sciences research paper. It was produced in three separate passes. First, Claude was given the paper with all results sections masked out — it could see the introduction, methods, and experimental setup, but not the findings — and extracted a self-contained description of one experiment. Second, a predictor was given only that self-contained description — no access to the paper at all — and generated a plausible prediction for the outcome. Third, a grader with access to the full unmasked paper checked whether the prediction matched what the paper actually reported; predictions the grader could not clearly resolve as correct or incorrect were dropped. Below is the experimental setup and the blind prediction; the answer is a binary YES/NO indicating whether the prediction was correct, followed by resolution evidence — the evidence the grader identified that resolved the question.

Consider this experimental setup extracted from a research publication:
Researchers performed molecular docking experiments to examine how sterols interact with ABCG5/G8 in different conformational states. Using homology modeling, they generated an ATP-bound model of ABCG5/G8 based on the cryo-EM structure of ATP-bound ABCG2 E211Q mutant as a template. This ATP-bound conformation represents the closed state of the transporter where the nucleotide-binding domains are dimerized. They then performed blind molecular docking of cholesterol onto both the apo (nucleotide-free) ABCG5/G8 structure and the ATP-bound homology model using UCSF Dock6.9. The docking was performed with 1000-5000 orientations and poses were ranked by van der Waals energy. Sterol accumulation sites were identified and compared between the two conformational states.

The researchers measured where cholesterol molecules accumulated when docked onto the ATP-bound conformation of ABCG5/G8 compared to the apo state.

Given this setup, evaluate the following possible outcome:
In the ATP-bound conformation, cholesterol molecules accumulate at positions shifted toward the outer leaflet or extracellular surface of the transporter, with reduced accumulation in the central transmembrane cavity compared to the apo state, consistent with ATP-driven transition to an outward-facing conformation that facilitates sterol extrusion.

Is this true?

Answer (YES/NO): YES